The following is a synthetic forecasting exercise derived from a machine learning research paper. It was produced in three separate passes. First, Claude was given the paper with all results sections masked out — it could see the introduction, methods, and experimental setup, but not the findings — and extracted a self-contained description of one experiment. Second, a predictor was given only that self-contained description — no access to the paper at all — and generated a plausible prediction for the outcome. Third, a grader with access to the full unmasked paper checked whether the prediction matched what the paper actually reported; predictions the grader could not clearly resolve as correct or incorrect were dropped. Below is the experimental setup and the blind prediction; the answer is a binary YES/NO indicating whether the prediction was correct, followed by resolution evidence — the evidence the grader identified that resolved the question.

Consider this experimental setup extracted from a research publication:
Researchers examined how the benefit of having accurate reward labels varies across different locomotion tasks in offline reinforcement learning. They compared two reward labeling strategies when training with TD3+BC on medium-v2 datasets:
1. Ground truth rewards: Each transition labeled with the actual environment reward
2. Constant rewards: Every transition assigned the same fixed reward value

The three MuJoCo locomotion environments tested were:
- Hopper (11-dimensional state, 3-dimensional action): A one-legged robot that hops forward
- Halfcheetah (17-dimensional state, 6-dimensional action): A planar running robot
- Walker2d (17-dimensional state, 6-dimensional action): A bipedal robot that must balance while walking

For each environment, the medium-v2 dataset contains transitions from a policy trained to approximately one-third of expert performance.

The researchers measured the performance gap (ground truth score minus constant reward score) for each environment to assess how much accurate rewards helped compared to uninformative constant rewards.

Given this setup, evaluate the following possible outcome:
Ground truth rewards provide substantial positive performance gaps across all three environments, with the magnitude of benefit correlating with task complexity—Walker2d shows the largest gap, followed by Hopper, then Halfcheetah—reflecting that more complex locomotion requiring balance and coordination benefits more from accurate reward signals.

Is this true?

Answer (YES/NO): YES